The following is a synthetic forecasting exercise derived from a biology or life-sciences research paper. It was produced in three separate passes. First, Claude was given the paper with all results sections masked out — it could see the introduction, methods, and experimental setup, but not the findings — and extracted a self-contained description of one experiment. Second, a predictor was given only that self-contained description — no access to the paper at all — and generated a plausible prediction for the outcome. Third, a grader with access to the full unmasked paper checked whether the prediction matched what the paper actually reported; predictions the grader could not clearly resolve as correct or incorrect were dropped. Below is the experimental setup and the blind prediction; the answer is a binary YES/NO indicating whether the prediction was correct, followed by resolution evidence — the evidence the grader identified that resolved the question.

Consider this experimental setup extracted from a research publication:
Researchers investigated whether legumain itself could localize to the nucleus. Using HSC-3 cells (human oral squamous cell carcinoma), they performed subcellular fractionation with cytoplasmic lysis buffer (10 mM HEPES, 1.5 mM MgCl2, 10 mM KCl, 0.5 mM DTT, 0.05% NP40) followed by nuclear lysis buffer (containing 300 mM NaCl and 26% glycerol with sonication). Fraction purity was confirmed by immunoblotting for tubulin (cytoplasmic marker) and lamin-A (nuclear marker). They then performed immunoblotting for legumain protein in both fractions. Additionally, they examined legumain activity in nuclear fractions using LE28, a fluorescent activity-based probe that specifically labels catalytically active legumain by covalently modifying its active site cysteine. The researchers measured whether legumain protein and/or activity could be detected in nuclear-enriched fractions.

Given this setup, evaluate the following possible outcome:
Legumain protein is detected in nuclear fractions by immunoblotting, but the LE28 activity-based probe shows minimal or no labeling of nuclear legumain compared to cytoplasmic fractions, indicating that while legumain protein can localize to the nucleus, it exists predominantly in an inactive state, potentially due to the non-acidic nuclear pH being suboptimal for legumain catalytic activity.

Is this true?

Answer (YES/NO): NO